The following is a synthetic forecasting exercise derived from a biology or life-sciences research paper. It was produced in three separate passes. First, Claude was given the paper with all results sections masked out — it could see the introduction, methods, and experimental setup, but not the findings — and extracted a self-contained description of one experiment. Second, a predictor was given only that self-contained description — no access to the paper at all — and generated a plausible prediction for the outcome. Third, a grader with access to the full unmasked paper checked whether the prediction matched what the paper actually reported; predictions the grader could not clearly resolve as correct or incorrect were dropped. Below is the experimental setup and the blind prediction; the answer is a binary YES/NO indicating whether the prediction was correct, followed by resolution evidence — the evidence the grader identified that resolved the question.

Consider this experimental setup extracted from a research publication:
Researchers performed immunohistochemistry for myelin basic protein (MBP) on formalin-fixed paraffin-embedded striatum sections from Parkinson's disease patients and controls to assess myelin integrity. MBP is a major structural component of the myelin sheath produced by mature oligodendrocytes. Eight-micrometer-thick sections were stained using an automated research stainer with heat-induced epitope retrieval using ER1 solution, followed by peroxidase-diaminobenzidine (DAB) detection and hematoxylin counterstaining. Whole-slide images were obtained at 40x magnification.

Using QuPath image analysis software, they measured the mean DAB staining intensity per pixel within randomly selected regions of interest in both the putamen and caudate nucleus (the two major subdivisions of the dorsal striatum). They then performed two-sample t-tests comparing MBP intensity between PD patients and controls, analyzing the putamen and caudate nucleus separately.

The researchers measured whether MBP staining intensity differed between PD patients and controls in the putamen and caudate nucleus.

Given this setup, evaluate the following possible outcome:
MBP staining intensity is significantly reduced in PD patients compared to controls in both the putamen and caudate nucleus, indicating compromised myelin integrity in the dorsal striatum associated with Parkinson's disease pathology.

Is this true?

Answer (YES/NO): NO